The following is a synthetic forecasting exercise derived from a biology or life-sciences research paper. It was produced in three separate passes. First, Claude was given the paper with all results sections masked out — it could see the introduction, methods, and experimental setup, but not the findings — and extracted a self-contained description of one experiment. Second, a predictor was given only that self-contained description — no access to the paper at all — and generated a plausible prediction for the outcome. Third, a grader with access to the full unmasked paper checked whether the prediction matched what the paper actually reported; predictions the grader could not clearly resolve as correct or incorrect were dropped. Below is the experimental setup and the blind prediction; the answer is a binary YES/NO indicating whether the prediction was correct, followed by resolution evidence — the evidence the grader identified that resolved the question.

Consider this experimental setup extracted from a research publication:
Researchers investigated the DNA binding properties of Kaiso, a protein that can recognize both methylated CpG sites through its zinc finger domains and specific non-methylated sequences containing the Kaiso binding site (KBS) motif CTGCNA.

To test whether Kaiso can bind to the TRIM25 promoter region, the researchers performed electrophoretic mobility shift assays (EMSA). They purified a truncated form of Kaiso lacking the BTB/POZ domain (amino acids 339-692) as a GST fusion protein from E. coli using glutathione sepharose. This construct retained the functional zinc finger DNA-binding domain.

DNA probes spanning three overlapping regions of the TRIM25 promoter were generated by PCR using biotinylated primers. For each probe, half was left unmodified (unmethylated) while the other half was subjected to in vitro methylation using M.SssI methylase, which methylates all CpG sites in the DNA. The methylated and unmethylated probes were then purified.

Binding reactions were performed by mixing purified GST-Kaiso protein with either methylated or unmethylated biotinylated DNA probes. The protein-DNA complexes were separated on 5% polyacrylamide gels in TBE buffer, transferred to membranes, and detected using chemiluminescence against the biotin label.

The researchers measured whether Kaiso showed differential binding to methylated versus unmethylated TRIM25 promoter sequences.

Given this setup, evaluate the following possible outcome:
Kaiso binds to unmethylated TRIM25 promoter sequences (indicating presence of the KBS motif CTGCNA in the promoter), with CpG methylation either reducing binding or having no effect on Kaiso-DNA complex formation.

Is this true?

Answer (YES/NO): NO